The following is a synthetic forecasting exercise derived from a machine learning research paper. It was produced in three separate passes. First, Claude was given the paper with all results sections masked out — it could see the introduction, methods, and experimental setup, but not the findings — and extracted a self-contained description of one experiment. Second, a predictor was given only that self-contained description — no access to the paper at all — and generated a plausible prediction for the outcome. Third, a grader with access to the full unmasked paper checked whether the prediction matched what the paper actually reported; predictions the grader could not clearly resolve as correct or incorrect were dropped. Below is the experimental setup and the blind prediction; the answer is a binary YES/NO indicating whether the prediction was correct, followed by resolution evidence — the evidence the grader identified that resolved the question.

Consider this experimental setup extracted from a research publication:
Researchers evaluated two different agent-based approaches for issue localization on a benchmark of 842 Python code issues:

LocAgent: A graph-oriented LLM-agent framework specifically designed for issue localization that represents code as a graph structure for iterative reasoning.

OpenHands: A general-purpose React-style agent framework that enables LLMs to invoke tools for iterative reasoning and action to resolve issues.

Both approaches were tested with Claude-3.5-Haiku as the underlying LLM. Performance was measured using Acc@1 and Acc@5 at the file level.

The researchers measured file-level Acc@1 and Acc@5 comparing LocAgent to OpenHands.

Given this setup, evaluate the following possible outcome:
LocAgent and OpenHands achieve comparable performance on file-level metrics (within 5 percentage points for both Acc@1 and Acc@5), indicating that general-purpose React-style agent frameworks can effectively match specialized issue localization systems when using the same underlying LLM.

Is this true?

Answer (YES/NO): YES